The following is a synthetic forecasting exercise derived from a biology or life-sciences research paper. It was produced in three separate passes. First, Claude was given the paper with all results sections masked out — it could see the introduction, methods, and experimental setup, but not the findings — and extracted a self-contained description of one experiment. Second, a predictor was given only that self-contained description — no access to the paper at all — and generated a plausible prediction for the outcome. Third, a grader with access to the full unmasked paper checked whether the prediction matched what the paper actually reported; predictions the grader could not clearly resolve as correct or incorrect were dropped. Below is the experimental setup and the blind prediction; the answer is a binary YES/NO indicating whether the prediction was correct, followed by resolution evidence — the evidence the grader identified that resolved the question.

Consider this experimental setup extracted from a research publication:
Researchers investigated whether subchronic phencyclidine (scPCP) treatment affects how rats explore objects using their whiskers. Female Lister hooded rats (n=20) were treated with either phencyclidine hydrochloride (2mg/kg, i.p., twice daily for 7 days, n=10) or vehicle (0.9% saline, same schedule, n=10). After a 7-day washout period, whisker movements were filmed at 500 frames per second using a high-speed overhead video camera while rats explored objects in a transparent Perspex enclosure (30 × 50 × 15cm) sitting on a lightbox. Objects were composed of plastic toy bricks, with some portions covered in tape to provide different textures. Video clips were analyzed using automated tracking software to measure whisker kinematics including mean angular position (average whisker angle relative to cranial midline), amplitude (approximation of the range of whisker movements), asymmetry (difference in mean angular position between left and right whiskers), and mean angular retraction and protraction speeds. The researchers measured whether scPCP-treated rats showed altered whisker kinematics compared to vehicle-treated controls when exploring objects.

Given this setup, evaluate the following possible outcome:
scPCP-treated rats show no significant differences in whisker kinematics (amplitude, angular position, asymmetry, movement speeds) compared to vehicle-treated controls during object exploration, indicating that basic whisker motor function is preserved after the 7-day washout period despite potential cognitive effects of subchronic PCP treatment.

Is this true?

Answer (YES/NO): YES